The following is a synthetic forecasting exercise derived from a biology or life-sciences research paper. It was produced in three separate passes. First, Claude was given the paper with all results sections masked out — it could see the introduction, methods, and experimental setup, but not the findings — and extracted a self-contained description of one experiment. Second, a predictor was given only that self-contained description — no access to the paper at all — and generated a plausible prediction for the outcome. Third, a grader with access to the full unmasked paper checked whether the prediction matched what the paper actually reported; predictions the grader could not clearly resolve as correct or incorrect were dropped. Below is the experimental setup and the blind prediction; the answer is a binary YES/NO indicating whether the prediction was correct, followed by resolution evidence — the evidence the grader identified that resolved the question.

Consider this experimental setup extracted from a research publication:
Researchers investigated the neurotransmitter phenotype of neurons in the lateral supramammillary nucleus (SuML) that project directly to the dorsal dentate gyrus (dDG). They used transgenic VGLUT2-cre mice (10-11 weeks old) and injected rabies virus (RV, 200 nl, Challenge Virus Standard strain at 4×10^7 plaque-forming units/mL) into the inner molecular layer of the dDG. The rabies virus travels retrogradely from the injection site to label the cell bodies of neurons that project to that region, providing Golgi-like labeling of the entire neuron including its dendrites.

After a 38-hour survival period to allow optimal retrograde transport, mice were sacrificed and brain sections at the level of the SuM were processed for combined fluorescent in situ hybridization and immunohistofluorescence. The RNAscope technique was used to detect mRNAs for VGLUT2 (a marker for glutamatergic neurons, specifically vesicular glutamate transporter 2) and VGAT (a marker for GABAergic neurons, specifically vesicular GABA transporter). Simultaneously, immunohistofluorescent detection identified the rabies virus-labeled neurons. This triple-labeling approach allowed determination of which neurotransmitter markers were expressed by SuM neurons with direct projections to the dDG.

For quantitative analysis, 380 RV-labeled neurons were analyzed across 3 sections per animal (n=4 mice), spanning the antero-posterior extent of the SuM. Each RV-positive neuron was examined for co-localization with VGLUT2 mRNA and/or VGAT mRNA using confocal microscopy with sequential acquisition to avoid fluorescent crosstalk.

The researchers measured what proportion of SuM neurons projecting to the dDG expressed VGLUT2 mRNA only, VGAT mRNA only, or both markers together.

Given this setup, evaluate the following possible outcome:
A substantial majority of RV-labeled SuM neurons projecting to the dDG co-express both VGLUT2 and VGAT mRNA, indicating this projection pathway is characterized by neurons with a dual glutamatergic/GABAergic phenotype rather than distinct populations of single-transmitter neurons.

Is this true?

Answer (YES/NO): YES